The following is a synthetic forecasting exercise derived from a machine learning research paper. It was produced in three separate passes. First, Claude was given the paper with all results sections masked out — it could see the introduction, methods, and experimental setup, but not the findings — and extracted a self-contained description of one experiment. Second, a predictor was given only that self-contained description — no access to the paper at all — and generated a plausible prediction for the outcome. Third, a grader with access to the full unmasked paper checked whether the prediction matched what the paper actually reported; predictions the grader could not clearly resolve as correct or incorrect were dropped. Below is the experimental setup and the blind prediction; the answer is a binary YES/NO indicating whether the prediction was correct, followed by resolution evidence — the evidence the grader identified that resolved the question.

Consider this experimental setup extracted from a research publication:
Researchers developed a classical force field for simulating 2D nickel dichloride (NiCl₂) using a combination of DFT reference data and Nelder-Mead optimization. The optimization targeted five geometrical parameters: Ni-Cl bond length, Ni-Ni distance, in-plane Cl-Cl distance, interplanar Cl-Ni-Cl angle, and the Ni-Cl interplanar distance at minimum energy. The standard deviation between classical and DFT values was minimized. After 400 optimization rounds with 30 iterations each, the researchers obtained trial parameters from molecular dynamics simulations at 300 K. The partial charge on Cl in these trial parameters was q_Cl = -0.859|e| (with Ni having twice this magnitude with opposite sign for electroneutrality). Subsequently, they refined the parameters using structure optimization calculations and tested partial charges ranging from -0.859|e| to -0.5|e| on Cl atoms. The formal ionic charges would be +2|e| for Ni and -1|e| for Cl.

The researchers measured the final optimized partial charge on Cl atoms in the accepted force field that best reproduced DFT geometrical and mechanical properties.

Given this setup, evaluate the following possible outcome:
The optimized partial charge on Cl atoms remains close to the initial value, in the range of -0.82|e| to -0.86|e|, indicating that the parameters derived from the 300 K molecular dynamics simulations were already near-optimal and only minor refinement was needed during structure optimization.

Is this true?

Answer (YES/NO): NO